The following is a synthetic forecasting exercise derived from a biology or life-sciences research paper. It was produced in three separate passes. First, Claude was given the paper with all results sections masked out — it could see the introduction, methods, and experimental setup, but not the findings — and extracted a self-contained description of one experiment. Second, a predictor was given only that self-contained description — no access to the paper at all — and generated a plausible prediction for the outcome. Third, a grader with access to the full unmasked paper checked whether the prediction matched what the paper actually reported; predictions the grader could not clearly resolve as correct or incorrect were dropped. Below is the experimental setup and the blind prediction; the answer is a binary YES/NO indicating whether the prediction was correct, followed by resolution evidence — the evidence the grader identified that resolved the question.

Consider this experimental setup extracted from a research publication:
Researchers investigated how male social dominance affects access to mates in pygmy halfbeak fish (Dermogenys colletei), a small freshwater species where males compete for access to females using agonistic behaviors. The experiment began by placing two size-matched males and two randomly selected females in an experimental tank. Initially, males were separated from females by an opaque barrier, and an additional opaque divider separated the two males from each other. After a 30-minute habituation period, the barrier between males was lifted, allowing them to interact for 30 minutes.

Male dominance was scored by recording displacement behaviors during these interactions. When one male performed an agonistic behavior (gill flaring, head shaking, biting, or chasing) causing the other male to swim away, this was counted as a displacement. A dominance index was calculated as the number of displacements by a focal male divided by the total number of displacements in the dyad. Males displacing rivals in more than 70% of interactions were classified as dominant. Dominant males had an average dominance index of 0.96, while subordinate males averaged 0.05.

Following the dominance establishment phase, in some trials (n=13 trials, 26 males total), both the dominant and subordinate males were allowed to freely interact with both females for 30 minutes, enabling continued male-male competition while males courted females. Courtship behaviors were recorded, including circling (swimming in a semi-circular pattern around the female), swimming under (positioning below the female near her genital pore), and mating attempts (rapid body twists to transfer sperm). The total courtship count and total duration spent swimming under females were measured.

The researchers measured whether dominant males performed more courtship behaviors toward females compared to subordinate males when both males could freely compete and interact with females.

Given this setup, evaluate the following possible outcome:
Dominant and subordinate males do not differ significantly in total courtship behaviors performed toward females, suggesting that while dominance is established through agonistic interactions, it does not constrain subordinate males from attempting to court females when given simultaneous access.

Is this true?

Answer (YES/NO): NO